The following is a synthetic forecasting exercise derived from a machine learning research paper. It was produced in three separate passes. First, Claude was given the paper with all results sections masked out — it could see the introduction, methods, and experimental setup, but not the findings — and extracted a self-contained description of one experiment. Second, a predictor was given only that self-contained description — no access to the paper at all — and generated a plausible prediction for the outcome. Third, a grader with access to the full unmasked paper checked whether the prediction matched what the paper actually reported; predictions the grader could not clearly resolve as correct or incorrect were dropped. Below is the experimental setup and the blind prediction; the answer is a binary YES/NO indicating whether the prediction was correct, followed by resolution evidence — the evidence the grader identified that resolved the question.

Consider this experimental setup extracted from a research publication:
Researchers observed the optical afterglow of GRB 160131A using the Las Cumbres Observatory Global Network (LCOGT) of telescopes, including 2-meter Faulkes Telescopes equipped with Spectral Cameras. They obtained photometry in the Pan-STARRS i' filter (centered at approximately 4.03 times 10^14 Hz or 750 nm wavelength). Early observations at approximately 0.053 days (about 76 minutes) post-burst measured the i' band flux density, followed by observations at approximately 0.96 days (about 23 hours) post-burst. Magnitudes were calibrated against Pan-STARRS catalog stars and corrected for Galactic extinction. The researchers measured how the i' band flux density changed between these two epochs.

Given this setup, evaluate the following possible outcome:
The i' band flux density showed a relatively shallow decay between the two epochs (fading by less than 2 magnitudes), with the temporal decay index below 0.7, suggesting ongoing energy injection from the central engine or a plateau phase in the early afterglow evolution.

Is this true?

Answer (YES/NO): NO